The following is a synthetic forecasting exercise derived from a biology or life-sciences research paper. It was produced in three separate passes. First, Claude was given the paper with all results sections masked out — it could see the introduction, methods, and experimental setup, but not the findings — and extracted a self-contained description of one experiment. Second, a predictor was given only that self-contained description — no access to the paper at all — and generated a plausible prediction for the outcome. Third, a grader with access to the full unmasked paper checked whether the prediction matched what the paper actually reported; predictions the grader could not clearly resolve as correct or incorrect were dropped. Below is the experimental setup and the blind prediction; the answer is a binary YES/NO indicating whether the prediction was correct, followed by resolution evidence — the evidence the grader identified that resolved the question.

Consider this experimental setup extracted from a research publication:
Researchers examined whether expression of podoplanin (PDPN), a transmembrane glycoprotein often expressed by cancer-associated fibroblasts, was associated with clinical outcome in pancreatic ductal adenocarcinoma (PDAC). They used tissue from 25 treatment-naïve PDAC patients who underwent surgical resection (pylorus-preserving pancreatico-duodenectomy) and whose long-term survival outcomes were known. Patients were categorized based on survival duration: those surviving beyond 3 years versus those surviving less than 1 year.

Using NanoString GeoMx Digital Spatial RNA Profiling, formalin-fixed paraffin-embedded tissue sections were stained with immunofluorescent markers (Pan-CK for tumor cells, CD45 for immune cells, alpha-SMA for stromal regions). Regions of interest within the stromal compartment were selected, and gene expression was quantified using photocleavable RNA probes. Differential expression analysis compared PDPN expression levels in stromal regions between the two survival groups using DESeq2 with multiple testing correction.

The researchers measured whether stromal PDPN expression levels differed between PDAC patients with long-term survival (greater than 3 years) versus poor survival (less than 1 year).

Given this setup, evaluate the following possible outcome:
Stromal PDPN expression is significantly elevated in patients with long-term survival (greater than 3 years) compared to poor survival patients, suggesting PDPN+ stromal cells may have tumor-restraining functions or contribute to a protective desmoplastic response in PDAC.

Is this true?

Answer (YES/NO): NO